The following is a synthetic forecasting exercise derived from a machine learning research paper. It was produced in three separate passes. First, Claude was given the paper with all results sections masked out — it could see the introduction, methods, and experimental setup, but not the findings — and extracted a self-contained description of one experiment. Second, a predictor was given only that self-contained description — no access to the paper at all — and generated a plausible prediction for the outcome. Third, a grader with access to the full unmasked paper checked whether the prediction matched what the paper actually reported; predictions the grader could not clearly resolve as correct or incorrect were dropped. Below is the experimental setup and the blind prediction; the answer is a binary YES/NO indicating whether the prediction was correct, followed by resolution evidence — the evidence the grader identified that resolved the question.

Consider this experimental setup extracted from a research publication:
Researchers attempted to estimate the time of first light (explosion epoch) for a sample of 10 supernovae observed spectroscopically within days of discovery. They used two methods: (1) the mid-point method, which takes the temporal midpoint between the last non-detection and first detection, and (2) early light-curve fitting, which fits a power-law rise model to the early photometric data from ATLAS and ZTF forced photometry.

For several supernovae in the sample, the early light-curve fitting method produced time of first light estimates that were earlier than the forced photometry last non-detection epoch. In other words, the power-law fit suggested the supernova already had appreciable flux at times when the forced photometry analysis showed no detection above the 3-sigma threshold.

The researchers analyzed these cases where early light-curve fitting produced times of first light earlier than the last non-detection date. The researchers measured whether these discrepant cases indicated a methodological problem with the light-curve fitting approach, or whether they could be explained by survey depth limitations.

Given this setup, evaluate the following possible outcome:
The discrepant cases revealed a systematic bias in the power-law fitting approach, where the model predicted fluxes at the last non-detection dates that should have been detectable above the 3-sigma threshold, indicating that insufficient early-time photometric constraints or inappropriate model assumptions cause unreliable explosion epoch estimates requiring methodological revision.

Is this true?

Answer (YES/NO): NO